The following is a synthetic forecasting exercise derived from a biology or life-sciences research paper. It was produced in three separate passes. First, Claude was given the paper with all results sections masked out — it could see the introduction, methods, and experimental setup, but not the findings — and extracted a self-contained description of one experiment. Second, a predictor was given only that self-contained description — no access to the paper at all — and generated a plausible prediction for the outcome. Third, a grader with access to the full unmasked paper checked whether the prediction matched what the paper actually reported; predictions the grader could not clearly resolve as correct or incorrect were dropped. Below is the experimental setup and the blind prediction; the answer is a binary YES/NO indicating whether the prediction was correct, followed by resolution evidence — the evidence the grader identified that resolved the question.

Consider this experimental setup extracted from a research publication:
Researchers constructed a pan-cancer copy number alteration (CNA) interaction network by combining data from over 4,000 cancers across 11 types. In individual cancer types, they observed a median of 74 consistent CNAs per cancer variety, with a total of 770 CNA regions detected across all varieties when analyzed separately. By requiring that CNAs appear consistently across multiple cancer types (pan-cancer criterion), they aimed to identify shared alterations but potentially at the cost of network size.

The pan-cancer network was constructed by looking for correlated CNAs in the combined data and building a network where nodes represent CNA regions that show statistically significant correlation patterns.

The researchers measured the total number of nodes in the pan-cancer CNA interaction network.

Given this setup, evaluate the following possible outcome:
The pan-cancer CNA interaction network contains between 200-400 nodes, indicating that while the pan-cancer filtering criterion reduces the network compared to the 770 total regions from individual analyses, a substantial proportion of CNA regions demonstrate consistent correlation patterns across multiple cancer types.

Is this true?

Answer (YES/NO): NO